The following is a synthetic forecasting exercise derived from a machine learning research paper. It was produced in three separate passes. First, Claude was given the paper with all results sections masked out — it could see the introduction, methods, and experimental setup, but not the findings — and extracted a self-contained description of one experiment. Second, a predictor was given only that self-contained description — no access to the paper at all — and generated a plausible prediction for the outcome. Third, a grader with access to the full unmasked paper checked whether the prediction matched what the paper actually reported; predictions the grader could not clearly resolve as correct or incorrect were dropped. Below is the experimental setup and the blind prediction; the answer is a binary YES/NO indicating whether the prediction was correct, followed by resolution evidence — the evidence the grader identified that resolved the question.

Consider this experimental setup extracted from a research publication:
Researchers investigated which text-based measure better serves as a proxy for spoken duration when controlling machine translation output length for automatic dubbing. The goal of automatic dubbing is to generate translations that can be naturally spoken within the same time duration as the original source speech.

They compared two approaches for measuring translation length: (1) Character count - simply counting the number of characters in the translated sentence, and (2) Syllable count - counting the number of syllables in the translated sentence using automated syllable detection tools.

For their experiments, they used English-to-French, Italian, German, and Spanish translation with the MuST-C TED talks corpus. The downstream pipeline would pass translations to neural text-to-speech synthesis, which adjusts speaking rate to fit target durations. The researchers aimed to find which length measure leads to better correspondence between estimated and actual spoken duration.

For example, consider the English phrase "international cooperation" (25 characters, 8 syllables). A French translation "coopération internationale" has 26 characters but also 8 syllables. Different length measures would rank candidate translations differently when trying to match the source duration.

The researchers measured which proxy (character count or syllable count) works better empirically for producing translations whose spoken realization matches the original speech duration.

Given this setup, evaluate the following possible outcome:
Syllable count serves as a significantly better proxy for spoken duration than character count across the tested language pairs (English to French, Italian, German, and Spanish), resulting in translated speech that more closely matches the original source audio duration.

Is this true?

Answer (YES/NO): NO